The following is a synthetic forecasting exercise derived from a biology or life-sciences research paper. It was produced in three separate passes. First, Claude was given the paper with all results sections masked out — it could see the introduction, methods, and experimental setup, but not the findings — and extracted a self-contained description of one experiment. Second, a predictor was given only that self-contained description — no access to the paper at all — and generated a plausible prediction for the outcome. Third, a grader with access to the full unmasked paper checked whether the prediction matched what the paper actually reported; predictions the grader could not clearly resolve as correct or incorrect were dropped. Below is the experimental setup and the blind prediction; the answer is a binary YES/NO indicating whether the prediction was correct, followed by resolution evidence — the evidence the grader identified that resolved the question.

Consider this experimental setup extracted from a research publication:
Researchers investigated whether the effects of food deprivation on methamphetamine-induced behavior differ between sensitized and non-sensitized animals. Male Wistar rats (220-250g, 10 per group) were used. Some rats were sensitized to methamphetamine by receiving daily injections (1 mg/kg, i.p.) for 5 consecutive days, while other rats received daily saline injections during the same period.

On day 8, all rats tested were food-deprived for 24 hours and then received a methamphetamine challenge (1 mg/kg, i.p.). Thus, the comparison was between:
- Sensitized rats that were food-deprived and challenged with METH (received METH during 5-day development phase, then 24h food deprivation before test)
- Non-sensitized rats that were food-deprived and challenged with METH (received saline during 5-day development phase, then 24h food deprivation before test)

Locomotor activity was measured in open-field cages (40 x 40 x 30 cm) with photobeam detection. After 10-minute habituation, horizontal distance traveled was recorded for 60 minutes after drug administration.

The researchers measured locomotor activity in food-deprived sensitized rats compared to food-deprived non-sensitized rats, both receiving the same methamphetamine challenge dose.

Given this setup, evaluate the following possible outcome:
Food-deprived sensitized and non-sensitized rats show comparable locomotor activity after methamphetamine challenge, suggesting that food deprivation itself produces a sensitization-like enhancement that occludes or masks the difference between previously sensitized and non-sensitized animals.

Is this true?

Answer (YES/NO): NO